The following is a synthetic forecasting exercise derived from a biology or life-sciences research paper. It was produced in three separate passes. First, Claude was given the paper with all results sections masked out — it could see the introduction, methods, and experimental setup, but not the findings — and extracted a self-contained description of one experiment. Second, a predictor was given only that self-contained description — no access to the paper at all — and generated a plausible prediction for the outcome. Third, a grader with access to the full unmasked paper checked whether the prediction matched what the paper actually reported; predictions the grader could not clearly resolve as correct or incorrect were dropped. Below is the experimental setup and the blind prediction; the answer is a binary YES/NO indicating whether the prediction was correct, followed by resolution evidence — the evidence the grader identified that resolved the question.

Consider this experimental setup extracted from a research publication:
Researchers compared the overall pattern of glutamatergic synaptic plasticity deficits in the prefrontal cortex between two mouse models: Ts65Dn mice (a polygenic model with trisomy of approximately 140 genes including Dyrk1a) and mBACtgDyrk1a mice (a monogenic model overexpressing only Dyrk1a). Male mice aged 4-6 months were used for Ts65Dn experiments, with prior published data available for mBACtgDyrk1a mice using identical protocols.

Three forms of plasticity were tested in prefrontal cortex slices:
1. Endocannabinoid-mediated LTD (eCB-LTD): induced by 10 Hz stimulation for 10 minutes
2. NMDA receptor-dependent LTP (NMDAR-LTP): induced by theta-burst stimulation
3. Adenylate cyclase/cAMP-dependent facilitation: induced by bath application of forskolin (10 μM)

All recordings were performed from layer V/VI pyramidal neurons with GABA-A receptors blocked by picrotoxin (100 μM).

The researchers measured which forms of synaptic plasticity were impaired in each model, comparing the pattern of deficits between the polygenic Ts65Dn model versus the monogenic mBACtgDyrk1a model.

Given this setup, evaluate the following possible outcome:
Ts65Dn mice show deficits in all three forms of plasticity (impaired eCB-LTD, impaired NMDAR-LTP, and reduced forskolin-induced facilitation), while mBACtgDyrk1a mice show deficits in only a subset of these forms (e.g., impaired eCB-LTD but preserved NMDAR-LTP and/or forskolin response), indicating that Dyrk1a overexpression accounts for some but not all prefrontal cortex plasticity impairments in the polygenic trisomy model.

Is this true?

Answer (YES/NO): NO